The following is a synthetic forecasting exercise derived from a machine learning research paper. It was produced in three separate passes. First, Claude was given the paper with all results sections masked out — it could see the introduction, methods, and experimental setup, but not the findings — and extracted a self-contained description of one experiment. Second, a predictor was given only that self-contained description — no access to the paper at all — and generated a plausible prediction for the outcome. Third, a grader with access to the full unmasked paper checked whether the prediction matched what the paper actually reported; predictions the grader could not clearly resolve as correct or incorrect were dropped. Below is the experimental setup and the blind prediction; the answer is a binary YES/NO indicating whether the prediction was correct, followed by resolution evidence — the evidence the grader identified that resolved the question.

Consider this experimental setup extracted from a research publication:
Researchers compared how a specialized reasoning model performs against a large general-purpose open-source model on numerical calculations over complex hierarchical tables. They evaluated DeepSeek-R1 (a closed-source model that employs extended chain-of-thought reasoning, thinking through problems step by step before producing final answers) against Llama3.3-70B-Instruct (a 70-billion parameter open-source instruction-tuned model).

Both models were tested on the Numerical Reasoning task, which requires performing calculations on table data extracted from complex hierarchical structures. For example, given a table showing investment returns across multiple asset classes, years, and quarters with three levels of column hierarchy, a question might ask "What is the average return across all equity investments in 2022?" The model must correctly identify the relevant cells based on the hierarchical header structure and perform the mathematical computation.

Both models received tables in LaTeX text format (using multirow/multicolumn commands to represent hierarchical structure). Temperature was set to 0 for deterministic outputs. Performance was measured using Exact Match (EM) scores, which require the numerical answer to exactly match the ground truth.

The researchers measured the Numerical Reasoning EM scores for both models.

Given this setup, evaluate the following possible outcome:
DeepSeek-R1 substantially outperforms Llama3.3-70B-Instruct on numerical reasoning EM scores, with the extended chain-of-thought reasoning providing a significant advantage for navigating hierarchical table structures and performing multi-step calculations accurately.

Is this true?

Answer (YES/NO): YES